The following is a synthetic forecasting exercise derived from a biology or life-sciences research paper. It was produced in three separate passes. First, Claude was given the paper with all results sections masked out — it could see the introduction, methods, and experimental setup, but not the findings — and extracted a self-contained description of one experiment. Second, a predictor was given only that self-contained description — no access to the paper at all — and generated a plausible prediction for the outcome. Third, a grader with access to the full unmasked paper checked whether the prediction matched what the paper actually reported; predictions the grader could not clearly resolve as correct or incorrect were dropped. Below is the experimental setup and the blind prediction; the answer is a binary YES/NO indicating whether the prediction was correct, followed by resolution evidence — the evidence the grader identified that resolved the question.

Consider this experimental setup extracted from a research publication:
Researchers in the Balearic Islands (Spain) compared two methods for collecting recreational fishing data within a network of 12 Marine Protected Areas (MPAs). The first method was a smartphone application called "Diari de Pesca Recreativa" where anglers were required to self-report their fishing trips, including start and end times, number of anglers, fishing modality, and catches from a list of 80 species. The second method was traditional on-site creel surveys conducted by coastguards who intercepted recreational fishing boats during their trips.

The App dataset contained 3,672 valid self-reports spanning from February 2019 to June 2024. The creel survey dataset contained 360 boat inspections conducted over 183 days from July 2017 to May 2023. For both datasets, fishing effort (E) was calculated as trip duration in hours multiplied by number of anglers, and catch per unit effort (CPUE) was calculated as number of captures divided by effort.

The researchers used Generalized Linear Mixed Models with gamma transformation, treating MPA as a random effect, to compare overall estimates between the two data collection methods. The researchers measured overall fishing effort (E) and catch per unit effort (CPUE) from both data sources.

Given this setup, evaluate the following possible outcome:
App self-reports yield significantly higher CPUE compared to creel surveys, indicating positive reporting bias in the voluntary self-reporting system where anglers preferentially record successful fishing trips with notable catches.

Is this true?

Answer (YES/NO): NO